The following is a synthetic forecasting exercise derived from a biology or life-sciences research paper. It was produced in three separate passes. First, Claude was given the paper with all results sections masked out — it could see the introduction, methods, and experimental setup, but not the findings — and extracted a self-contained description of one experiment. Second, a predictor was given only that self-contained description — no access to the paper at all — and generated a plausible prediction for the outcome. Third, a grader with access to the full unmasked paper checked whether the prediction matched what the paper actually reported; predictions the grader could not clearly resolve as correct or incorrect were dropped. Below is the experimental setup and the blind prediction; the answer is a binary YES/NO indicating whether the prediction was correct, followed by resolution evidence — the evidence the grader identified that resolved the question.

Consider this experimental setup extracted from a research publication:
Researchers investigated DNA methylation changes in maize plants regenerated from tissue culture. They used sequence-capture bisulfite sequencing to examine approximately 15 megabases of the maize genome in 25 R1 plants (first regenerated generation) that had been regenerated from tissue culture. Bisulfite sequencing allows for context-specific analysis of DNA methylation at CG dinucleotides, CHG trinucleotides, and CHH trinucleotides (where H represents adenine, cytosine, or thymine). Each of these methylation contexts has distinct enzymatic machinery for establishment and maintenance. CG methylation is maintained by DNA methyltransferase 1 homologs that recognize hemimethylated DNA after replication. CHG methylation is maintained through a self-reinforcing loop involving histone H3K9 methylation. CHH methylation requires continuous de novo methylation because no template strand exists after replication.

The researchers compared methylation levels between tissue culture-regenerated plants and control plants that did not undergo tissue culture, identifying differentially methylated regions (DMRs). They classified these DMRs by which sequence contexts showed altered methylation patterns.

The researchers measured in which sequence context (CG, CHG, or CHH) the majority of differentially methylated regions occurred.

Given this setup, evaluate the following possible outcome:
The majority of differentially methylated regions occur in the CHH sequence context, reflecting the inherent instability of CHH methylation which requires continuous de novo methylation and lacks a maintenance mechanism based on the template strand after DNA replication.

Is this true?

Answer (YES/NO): NO